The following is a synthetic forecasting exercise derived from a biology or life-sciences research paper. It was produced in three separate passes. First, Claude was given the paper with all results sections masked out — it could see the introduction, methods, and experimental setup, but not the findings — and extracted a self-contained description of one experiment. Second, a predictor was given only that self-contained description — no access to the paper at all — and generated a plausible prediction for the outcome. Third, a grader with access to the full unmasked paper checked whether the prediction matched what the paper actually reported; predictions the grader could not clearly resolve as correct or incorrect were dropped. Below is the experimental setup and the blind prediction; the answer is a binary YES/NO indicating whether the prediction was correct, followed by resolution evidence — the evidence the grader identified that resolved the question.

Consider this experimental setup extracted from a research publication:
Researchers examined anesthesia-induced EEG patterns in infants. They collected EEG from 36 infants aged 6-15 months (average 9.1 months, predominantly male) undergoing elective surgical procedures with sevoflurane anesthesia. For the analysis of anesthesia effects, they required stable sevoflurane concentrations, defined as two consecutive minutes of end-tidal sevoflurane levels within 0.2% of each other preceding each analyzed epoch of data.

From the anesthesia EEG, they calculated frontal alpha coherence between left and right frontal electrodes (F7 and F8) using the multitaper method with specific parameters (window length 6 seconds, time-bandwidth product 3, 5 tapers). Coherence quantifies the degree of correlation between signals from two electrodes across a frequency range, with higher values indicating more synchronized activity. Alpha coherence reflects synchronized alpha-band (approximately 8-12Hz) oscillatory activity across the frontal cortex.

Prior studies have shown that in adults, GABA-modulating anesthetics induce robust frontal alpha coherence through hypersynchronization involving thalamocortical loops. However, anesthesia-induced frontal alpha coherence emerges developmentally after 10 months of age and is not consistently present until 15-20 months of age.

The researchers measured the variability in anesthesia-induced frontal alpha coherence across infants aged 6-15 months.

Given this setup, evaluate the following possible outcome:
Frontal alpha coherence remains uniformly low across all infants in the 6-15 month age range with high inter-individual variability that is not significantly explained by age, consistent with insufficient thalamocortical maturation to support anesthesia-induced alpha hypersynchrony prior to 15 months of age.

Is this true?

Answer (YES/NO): NO